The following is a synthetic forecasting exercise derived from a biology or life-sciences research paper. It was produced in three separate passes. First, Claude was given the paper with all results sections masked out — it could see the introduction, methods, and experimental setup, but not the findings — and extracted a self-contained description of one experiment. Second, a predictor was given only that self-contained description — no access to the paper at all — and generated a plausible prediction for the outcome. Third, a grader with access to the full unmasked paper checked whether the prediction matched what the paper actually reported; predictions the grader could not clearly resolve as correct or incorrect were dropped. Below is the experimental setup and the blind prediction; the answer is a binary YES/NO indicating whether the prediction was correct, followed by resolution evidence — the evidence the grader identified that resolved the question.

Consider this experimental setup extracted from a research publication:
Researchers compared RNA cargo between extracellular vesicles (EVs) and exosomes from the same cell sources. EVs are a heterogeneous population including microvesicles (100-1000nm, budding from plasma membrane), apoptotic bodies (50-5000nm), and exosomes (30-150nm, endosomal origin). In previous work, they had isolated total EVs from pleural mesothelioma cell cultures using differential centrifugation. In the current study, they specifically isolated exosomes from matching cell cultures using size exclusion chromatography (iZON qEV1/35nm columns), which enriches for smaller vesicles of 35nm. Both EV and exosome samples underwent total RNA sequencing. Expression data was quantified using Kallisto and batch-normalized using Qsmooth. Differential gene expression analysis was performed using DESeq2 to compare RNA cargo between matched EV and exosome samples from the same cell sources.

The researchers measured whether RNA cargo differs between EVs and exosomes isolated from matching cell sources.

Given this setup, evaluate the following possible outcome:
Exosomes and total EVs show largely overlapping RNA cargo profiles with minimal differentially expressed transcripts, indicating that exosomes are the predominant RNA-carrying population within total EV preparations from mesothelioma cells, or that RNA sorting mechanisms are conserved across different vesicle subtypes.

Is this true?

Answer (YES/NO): NO